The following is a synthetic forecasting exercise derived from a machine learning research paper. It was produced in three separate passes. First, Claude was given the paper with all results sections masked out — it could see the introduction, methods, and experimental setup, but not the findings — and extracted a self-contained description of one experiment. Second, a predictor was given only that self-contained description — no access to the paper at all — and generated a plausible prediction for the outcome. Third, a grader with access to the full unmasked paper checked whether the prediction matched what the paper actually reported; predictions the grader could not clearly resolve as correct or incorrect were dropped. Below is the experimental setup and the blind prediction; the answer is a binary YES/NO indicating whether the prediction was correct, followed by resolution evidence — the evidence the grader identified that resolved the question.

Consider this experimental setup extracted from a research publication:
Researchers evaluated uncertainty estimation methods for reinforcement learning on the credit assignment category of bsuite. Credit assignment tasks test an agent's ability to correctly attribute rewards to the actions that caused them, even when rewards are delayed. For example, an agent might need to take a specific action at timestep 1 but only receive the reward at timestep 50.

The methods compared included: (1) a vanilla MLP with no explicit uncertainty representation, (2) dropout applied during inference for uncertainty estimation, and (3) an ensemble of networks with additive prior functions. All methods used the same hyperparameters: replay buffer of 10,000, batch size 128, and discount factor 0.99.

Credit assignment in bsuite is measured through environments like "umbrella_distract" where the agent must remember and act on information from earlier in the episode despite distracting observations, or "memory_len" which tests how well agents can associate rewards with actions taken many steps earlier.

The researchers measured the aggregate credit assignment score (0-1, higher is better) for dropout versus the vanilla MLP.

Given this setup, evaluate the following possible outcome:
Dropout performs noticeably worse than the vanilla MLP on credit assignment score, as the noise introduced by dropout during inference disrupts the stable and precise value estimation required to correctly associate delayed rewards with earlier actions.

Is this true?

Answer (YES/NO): NO